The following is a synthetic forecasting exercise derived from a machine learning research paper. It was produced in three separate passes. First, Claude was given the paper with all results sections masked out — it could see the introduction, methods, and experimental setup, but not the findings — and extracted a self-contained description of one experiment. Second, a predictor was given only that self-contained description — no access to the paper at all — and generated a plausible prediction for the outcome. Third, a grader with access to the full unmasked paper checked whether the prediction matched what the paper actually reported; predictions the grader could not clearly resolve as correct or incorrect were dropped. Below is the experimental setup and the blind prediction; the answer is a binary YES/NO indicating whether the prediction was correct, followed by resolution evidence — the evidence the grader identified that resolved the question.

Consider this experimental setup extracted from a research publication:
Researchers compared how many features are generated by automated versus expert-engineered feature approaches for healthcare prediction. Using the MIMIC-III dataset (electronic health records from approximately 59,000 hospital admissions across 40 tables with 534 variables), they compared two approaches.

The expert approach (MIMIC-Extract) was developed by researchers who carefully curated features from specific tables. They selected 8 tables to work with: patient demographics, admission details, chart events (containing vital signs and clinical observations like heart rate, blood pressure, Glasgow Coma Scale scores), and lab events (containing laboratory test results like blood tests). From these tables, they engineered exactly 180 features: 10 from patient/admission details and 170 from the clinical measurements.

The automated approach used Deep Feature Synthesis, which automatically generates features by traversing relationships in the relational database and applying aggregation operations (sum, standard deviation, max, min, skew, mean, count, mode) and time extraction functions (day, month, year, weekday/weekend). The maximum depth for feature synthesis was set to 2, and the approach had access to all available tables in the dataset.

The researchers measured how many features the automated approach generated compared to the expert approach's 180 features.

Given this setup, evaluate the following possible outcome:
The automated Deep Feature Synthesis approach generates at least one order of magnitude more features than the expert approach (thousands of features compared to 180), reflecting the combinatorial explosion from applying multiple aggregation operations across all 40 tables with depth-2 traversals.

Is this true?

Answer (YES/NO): NO